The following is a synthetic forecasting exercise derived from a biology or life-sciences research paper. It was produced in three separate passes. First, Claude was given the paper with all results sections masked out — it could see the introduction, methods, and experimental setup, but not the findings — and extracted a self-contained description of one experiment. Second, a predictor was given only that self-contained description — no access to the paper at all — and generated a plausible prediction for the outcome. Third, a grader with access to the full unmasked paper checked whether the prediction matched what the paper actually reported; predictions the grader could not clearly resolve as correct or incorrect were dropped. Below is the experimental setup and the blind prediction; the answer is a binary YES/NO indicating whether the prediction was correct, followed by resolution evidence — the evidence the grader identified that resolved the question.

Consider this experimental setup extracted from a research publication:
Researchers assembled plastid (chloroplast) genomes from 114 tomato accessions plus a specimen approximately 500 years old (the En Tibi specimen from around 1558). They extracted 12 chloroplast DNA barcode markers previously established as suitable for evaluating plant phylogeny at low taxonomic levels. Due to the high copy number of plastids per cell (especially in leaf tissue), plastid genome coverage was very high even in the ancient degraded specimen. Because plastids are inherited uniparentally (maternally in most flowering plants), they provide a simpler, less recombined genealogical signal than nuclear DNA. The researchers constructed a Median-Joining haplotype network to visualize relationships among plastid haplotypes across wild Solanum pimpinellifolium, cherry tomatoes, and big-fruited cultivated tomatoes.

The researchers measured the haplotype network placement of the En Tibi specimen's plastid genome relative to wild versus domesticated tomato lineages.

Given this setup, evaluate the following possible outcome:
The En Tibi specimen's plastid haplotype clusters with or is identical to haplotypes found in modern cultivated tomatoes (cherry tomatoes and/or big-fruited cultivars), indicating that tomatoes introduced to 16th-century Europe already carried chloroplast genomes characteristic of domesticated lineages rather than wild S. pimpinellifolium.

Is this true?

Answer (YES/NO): YES